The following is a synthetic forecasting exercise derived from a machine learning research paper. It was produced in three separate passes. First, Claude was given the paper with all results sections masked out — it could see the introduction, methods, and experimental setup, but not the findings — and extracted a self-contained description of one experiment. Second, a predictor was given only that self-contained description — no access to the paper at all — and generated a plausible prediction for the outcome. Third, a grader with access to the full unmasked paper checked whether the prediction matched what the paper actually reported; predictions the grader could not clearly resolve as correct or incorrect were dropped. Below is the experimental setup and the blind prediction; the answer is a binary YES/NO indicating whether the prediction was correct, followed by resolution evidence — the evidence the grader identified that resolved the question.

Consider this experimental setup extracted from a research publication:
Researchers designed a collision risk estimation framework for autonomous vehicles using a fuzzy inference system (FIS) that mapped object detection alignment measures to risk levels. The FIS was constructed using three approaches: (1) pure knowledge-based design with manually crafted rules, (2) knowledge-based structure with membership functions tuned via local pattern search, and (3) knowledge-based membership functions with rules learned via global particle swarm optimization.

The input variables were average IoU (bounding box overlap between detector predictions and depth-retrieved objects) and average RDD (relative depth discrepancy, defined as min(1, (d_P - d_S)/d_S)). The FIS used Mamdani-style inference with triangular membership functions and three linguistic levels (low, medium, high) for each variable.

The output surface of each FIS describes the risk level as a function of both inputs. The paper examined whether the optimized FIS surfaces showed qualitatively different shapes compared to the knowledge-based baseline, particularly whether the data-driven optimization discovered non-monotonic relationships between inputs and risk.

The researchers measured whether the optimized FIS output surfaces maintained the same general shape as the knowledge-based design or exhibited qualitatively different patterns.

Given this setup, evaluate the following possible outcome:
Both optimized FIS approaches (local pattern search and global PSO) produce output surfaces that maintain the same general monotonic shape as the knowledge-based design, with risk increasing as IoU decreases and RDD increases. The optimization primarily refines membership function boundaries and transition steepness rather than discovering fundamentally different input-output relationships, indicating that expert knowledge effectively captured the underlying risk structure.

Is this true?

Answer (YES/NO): NO